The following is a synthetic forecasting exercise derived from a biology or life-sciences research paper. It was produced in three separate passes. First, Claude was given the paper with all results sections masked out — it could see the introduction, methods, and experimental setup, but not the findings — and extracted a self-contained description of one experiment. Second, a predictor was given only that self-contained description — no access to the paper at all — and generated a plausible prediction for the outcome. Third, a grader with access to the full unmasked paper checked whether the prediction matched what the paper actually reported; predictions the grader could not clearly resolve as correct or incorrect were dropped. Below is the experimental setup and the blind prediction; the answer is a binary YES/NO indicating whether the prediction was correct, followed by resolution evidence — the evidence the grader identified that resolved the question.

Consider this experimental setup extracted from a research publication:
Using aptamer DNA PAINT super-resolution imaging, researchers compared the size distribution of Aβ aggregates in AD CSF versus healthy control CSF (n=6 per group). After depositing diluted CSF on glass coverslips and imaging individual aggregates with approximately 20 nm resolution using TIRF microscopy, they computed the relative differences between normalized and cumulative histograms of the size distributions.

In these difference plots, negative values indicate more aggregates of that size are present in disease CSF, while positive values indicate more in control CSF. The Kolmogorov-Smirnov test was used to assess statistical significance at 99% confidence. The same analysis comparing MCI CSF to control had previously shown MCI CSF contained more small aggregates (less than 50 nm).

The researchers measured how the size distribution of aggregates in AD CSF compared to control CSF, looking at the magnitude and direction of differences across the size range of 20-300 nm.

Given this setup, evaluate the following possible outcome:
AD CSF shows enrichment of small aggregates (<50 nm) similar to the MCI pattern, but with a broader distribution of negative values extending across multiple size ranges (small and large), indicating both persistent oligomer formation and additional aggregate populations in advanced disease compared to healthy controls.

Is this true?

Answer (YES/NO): NO